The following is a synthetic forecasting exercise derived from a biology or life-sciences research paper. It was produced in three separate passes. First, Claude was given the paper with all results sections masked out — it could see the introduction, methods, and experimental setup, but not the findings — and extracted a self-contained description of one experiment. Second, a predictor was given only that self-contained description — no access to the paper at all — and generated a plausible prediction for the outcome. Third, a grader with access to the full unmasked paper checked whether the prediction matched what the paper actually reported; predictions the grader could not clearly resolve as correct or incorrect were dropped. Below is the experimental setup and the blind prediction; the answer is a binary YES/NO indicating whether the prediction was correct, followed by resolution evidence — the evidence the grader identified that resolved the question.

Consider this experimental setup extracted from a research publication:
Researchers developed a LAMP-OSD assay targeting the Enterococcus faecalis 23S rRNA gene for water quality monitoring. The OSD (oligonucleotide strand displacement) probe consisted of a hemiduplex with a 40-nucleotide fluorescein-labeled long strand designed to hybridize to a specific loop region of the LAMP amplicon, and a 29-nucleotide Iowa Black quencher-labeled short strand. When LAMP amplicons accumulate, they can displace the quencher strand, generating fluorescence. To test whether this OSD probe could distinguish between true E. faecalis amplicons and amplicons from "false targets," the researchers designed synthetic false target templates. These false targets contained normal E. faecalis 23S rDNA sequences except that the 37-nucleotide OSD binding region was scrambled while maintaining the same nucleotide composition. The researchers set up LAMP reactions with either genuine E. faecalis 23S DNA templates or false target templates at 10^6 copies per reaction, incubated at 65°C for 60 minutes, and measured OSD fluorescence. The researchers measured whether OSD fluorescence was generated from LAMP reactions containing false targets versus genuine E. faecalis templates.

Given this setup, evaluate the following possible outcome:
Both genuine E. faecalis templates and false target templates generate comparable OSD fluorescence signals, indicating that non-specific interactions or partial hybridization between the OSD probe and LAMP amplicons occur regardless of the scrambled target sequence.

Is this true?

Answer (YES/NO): NO